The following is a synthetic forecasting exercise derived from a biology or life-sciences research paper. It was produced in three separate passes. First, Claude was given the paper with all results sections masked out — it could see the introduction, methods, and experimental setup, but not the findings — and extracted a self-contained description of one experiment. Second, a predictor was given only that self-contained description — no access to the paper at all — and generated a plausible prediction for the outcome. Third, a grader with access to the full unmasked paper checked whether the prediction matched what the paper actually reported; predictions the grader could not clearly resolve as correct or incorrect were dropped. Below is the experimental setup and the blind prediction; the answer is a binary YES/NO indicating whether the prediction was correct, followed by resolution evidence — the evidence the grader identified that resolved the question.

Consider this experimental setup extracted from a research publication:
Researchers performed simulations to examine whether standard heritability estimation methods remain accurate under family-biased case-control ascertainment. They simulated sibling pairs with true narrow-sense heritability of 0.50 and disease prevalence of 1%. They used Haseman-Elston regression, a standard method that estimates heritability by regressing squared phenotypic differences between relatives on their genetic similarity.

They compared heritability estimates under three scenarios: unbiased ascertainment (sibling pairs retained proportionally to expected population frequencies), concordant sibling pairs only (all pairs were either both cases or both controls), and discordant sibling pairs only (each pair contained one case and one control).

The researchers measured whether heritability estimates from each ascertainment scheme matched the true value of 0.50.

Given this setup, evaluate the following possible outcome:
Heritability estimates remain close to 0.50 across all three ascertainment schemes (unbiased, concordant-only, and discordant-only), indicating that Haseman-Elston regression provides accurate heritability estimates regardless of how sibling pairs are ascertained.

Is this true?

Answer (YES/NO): NO